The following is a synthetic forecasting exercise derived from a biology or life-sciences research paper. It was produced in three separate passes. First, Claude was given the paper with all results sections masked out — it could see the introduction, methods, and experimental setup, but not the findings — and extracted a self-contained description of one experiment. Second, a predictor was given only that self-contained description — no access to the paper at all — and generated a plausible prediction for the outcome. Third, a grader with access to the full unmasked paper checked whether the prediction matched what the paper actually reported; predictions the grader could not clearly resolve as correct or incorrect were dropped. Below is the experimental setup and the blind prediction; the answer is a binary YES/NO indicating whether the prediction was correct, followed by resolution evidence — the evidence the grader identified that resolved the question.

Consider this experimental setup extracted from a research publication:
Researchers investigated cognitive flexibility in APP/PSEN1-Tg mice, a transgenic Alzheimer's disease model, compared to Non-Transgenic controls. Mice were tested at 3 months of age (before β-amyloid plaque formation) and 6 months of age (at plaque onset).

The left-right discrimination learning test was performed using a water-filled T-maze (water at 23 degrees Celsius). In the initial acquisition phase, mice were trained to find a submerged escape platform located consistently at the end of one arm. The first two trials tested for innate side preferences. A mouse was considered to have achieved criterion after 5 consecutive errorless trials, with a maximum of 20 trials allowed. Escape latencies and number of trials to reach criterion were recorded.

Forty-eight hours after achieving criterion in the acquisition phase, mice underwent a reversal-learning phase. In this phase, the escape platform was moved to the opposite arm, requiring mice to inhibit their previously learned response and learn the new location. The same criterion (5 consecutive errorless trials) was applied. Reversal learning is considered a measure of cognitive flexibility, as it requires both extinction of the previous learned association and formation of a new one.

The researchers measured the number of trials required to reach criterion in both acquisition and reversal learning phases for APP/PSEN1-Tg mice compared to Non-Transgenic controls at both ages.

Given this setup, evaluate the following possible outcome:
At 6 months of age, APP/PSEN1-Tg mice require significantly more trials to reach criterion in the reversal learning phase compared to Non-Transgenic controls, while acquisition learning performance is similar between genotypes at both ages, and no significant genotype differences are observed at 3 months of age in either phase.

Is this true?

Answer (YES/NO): NO